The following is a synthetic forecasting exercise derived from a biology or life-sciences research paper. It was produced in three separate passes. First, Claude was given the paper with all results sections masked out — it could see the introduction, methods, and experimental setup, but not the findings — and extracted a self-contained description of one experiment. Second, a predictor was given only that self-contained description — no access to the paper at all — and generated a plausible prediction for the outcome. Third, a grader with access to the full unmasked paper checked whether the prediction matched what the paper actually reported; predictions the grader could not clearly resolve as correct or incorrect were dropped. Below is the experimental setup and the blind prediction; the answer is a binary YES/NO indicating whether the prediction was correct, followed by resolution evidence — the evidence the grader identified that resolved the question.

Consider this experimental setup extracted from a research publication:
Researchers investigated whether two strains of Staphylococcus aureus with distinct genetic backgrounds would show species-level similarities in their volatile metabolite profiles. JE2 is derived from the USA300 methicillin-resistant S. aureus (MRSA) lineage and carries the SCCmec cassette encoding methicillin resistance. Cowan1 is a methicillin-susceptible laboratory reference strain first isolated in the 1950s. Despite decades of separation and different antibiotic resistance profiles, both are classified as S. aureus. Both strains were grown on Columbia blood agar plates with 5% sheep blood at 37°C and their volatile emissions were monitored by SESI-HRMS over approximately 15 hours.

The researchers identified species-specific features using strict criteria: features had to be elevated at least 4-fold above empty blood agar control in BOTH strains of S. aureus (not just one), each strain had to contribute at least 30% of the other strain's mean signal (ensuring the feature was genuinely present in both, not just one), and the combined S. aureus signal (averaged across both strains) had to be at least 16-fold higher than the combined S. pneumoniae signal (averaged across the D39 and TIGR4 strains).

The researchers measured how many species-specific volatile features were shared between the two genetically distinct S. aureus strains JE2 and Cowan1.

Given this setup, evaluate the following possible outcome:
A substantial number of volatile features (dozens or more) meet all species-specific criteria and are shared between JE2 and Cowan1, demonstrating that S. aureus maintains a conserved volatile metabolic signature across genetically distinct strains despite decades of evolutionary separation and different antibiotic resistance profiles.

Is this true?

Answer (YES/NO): NO